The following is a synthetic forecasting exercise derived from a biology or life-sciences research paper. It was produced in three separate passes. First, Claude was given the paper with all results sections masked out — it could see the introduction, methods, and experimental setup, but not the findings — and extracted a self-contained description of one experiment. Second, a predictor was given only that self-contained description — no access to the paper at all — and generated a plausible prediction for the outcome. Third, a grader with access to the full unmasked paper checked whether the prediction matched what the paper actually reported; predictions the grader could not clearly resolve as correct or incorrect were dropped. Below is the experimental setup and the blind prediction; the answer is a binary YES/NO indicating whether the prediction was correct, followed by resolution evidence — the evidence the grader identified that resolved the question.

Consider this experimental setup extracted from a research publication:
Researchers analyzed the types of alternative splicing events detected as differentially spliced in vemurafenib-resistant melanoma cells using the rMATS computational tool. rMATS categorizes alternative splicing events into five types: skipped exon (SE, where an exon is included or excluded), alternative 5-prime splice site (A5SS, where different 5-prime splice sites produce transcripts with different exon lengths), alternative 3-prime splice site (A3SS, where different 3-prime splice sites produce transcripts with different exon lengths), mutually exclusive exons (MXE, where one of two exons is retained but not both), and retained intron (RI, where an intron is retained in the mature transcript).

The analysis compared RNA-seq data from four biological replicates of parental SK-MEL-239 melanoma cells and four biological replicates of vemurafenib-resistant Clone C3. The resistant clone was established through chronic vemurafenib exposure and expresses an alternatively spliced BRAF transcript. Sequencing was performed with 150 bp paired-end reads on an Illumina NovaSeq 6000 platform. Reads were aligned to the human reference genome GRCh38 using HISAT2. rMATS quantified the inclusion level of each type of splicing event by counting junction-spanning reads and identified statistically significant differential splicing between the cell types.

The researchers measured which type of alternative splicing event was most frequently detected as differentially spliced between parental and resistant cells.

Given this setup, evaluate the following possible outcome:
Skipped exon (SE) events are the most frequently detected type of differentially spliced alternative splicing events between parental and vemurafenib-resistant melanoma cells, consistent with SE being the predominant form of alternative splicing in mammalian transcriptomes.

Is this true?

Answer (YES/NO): YES